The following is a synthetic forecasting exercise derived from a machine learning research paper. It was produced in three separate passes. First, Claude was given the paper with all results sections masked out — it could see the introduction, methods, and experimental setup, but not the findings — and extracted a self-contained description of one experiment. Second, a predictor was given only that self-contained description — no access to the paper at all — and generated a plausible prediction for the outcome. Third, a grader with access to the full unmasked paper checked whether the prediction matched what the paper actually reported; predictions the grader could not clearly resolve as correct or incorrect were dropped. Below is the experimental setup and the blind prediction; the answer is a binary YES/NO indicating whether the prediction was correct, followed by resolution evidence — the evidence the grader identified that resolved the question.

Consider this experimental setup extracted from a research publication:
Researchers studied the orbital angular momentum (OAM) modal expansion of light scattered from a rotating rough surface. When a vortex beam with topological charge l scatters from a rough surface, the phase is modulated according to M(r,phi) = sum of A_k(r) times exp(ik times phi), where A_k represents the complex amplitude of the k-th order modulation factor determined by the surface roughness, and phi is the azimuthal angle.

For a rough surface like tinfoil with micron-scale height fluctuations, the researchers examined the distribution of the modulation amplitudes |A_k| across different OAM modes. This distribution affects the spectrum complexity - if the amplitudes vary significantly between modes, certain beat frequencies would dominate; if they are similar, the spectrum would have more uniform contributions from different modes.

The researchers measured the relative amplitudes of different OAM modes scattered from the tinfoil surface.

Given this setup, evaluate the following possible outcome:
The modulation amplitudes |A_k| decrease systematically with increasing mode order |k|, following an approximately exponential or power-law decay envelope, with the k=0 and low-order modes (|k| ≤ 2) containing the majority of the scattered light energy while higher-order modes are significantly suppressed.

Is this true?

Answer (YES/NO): NO